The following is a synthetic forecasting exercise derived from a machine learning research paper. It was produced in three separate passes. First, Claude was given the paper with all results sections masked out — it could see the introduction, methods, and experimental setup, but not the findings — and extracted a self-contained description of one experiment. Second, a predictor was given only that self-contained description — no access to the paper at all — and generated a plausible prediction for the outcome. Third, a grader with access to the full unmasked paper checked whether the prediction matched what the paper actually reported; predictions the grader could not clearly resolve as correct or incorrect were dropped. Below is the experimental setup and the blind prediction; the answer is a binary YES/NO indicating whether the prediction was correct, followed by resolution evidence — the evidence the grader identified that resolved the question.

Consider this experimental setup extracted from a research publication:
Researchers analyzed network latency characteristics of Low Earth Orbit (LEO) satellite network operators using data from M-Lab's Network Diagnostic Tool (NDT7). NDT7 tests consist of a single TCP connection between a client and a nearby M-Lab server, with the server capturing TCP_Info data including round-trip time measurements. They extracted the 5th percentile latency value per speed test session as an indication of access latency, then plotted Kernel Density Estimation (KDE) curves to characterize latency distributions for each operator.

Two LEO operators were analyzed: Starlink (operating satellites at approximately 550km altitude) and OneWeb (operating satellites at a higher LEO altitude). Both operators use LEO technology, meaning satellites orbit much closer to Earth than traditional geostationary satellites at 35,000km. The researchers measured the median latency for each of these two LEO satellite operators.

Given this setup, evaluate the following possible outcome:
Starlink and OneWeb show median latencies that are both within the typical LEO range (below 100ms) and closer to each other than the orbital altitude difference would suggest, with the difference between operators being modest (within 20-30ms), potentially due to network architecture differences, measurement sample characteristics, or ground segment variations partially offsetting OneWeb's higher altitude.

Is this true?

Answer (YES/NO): NO